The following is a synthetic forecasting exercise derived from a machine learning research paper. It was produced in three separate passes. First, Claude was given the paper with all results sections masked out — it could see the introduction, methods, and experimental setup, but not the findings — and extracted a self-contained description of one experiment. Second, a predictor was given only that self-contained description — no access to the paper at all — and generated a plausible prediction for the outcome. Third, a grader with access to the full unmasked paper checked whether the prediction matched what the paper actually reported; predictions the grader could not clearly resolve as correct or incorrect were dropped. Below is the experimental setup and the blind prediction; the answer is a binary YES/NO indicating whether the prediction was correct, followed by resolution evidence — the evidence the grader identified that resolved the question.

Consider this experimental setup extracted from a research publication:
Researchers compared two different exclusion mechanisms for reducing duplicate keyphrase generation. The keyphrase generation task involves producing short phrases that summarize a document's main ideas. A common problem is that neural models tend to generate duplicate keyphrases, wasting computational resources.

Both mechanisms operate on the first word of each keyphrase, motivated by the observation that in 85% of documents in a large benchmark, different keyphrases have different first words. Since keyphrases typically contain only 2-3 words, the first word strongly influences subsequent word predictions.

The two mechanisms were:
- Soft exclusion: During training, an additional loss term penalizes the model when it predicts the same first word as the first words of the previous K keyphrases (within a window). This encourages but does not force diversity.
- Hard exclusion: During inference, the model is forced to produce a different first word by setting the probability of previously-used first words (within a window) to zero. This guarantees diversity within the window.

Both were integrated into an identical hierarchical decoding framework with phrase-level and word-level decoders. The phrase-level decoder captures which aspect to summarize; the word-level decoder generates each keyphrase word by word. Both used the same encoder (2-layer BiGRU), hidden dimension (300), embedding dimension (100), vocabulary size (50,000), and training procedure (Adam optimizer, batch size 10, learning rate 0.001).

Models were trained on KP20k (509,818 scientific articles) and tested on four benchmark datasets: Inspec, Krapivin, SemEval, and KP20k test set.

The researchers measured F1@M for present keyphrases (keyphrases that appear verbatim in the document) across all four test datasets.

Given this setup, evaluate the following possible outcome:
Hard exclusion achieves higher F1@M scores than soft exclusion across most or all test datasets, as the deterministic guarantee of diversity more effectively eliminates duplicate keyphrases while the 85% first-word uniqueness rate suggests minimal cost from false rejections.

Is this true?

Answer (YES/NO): YES